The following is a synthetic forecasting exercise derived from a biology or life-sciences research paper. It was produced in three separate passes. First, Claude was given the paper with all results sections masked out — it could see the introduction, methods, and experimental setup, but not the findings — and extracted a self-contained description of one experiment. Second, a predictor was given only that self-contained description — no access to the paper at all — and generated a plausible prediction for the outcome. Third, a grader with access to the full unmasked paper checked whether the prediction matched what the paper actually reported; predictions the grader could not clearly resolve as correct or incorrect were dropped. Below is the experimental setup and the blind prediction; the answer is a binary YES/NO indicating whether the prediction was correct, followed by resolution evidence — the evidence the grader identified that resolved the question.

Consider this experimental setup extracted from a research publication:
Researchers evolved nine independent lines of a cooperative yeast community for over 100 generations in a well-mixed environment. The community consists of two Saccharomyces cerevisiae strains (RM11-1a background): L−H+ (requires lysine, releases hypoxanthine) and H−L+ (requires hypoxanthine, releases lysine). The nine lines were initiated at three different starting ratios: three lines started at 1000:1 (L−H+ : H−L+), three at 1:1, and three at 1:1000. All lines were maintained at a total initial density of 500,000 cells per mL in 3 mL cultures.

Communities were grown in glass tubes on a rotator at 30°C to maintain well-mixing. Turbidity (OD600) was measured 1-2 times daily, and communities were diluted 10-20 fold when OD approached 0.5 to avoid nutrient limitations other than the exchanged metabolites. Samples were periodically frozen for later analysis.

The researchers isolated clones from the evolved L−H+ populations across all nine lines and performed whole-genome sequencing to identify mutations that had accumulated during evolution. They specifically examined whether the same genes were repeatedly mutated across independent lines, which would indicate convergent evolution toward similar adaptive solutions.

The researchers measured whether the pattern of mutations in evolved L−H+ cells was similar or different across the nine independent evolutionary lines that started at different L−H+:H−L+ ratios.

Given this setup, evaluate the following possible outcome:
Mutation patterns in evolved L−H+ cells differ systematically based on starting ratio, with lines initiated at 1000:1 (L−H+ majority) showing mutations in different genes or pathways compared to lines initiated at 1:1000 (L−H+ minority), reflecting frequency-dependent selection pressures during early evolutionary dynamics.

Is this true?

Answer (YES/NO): NO